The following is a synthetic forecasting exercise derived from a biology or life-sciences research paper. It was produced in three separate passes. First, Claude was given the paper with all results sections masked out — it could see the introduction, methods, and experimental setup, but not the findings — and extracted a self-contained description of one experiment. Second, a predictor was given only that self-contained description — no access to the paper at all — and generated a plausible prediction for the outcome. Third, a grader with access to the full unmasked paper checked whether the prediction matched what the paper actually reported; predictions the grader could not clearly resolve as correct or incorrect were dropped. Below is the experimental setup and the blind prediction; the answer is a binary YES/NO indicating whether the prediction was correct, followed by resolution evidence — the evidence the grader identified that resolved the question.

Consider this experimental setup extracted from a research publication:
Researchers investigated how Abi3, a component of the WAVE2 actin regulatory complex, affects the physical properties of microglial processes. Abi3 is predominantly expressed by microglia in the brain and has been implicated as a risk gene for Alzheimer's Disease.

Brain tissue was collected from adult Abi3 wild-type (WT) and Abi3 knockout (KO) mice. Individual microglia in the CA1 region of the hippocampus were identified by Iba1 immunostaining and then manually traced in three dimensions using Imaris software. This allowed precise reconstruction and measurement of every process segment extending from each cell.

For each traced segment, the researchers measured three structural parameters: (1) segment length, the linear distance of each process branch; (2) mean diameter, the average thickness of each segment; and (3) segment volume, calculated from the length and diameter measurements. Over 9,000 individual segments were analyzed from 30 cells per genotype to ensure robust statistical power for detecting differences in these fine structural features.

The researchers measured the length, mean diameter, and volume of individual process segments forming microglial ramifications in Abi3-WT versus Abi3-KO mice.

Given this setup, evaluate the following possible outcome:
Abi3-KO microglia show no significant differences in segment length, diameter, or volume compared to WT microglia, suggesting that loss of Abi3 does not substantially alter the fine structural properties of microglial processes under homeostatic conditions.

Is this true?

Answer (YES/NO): NO